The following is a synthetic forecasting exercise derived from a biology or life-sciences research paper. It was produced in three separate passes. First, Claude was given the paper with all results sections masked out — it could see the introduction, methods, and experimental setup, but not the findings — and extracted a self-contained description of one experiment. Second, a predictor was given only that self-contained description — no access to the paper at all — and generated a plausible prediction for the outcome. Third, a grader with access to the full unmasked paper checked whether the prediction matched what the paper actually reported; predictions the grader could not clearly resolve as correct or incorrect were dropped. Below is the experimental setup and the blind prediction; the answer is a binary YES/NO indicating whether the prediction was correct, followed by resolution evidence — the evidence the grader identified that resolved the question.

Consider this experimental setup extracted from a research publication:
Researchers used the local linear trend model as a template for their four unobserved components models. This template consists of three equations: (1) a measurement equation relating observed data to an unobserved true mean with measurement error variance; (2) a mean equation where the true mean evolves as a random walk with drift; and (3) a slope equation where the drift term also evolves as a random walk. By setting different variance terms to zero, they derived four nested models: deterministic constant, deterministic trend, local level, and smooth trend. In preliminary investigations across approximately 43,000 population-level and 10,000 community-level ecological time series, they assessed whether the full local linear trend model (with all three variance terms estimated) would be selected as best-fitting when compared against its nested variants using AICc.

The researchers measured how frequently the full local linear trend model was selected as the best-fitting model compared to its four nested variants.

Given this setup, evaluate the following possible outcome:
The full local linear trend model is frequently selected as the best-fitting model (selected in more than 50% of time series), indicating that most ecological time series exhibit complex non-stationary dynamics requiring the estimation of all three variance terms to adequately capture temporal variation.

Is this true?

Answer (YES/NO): NO